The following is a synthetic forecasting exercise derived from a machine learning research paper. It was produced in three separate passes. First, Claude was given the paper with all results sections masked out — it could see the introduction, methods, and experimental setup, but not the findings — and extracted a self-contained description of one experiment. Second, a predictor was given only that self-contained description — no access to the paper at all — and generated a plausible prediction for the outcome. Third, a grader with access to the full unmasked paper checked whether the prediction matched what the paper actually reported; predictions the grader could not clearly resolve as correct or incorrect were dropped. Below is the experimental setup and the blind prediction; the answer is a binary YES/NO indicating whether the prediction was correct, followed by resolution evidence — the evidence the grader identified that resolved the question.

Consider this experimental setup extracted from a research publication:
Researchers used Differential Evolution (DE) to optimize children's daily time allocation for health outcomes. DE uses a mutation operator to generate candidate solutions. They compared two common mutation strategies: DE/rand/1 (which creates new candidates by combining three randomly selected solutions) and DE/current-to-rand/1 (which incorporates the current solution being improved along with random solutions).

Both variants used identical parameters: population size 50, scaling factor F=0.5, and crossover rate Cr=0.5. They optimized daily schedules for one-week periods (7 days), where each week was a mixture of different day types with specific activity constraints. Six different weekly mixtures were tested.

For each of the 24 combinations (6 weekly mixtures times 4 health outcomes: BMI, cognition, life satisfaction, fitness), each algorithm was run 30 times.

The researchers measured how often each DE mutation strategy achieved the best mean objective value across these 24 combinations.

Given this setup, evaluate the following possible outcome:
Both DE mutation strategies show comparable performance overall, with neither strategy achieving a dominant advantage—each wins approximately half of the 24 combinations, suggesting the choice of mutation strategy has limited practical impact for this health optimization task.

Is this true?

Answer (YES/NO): NO